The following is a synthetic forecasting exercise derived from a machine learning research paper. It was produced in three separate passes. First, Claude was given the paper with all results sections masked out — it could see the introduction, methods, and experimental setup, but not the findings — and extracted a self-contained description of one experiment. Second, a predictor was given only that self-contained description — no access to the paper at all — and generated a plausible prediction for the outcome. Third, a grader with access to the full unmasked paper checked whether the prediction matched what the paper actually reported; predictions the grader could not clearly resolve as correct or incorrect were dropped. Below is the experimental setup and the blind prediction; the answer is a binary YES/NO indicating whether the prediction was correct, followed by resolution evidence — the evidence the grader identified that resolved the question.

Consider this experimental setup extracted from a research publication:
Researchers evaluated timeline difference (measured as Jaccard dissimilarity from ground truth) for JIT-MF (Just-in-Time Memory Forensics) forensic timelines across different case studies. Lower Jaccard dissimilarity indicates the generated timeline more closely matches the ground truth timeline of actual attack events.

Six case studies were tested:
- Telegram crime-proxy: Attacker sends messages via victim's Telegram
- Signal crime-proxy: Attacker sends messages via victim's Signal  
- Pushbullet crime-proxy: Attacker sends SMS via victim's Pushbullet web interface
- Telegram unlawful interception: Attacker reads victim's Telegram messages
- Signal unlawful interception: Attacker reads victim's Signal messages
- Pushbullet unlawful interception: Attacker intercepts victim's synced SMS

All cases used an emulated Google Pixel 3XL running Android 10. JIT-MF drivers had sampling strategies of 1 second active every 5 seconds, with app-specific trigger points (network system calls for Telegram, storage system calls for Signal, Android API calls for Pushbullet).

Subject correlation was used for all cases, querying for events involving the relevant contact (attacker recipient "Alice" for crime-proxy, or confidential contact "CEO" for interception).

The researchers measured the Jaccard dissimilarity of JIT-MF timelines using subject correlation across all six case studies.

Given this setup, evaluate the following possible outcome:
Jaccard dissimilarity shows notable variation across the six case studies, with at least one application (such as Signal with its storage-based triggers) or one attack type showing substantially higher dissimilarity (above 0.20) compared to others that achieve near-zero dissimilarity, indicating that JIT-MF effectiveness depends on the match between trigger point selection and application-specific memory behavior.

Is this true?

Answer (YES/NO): NO